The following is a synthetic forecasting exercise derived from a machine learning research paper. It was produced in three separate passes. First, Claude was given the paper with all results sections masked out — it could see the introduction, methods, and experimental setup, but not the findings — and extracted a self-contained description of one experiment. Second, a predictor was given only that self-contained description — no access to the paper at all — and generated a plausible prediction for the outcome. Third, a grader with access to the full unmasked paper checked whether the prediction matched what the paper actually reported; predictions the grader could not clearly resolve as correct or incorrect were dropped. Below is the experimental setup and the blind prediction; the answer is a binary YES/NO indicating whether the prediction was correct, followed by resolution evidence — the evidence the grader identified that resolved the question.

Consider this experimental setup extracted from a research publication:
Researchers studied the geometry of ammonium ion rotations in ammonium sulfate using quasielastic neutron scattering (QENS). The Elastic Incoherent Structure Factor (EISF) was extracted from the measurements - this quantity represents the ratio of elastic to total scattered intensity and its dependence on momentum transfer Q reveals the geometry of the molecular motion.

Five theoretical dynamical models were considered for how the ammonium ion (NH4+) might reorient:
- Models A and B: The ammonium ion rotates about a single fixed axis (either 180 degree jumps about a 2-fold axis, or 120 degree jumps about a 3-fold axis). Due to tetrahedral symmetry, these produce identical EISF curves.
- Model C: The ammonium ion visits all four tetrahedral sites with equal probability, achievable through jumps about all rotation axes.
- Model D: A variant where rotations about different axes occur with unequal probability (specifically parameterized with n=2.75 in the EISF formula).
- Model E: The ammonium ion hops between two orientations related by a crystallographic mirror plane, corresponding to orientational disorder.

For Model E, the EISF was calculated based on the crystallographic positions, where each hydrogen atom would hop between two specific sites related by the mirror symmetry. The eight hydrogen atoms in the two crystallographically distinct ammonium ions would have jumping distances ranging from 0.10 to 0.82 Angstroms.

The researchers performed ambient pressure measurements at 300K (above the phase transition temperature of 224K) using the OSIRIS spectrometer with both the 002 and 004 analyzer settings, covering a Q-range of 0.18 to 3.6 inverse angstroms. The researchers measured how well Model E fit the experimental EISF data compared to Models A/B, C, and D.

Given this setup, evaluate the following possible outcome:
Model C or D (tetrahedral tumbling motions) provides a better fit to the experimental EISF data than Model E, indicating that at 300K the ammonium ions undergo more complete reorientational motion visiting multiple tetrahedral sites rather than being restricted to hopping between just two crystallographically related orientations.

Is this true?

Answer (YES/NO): YES